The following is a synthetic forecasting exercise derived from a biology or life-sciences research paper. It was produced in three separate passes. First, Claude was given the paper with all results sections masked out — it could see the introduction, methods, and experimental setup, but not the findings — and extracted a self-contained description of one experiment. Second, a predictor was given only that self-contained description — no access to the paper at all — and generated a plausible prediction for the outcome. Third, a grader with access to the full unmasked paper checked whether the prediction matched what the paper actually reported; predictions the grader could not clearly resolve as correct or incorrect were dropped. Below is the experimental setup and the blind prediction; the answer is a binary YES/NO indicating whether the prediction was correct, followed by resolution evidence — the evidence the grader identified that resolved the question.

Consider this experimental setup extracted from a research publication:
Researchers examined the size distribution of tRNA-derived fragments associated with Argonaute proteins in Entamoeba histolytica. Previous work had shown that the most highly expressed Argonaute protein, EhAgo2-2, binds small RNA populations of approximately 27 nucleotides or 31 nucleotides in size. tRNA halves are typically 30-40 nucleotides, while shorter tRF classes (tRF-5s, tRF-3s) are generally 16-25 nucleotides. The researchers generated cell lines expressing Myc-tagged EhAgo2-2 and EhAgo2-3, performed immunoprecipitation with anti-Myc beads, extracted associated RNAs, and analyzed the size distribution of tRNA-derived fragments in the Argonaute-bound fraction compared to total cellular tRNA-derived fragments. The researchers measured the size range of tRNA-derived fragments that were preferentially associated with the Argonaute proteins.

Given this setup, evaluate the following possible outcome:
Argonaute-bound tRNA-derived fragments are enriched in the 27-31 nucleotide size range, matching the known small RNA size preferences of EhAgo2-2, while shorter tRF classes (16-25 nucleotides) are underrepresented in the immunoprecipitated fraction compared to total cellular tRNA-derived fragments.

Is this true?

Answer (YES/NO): NO